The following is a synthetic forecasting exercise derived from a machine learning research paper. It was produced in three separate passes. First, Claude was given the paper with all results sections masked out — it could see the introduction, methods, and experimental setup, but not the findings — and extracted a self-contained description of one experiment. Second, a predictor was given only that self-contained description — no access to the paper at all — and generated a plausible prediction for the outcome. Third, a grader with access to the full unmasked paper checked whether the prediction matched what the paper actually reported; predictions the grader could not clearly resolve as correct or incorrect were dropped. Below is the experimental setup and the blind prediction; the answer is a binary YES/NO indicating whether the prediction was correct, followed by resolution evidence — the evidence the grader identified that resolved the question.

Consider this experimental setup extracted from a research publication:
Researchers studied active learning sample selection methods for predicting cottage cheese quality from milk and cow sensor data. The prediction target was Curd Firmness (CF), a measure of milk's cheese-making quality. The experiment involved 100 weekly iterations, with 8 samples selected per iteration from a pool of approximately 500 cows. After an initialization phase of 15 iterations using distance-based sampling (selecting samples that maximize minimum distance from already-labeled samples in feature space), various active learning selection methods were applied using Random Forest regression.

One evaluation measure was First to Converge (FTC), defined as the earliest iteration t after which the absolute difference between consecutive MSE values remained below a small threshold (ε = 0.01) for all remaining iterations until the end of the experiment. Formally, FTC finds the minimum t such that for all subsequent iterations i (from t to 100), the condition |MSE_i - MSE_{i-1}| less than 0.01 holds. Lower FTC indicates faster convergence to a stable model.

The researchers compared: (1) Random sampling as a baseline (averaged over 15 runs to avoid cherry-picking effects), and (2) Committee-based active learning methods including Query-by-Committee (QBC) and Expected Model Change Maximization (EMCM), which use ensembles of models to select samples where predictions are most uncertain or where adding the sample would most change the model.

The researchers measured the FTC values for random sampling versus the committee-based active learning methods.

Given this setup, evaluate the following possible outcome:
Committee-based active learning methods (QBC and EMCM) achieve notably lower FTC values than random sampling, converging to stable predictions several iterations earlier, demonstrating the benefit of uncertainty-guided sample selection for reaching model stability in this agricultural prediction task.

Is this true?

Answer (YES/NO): NO